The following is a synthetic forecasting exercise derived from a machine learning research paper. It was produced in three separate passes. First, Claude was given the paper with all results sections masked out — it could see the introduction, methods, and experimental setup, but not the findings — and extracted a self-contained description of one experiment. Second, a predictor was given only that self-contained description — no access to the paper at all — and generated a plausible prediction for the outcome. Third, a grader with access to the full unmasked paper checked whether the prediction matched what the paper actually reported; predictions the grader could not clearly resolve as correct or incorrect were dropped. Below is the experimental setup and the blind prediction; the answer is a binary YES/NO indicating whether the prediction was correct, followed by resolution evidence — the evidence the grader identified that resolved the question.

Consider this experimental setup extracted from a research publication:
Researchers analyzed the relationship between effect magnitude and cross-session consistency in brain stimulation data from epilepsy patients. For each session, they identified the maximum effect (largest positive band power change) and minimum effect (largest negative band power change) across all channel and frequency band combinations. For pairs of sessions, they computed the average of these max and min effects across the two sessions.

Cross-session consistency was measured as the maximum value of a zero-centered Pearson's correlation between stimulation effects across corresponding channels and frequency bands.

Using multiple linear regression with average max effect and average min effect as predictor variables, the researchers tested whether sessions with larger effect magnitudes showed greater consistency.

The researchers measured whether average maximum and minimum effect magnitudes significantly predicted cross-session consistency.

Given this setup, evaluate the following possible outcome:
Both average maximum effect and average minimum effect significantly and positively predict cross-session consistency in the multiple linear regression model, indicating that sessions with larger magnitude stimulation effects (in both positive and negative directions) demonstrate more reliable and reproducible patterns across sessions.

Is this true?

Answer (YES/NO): NO